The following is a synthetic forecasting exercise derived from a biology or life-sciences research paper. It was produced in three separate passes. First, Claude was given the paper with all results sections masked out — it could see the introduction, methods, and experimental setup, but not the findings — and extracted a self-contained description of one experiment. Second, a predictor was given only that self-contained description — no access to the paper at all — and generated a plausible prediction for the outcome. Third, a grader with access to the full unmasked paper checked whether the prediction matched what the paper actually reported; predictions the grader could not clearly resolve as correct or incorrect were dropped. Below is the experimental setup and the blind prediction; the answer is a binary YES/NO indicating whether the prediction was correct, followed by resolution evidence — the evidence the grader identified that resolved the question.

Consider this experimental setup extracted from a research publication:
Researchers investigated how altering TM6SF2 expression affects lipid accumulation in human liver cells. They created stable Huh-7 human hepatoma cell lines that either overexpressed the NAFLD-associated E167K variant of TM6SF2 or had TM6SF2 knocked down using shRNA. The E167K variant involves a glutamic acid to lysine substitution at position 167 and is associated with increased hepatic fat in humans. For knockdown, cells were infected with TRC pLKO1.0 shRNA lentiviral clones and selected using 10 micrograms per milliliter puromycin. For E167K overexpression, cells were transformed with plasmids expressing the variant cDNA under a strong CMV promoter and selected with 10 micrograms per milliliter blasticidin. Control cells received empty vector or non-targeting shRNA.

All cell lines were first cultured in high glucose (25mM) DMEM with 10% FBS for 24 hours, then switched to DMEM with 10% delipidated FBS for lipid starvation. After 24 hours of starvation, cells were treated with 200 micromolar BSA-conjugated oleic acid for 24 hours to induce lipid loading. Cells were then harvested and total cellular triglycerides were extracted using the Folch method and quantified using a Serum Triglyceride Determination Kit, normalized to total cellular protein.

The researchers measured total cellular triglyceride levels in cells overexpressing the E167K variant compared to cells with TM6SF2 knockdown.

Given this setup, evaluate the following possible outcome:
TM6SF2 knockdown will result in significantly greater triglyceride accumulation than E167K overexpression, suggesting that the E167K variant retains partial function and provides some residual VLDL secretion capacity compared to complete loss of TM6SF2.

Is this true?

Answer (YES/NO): NO